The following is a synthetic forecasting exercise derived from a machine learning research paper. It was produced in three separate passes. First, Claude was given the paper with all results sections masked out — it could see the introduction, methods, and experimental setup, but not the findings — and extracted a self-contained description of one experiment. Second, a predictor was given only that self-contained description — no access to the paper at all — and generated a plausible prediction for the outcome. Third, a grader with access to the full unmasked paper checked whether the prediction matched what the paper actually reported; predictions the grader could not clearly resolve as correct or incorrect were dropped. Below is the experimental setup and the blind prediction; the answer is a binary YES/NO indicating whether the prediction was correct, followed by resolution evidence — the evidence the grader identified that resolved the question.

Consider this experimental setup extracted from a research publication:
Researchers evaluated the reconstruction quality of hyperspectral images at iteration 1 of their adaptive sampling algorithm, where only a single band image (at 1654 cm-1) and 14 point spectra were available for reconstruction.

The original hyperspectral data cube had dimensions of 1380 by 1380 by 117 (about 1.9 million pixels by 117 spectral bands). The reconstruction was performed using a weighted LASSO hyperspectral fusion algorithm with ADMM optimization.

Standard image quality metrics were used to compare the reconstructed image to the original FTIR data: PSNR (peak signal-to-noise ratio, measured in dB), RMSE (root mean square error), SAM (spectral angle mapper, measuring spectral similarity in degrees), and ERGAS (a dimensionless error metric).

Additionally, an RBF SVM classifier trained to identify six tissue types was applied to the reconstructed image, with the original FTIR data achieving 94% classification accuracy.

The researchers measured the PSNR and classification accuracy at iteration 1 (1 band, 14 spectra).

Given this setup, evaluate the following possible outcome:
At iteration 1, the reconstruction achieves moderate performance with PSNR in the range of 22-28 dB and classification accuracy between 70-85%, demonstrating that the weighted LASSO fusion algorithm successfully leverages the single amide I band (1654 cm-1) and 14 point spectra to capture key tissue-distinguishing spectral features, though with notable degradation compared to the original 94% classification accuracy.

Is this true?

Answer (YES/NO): NO